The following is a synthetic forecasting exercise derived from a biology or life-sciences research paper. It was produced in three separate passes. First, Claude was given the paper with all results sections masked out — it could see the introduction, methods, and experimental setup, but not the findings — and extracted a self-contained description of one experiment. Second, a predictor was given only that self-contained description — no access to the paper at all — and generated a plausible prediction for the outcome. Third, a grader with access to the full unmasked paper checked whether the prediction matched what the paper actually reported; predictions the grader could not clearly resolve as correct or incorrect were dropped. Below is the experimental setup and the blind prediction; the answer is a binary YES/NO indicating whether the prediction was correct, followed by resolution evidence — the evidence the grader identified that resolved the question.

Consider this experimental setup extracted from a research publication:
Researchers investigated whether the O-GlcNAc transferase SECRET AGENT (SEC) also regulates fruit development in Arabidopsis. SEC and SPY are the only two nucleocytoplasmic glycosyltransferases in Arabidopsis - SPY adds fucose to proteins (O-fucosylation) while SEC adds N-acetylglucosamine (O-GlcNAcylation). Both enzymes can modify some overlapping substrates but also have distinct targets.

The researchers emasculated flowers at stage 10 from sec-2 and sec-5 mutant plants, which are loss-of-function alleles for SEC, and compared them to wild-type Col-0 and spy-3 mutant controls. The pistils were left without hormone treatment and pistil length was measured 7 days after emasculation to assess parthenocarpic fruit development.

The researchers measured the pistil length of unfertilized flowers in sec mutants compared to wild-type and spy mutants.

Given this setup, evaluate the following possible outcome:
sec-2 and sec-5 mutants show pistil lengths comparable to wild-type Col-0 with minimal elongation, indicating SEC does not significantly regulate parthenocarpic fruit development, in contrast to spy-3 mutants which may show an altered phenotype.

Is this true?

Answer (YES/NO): YES